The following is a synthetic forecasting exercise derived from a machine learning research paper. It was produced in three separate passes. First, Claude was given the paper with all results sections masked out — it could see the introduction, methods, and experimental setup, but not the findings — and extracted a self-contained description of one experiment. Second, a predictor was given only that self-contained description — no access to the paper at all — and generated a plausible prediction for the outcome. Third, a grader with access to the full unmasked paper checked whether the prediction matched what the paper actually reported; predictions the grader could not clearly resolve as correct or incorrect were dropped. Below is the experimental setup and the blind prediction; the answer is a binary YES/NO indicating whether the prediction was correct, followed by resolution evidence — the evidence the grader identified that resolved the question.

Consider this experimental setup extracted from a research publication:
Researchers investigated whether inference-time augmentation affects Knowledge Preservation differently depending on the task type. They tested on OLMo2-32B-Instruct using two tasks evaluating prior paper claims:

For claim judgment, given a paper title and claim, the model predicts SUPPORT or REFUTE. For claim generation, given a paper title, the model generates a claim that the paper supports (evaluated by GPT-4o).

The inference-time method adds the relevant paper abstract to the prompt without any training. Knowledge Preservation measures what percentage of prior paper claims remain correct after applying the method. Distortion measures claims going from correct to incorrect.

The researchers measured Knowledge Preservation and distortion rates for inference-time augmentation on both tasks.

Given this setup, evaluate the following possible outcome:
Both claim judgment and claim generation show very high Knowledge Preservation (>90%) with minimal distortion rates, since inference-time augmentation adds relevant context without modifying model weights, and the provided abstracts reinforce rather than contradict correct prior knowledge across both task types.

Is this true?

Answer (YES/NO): NO